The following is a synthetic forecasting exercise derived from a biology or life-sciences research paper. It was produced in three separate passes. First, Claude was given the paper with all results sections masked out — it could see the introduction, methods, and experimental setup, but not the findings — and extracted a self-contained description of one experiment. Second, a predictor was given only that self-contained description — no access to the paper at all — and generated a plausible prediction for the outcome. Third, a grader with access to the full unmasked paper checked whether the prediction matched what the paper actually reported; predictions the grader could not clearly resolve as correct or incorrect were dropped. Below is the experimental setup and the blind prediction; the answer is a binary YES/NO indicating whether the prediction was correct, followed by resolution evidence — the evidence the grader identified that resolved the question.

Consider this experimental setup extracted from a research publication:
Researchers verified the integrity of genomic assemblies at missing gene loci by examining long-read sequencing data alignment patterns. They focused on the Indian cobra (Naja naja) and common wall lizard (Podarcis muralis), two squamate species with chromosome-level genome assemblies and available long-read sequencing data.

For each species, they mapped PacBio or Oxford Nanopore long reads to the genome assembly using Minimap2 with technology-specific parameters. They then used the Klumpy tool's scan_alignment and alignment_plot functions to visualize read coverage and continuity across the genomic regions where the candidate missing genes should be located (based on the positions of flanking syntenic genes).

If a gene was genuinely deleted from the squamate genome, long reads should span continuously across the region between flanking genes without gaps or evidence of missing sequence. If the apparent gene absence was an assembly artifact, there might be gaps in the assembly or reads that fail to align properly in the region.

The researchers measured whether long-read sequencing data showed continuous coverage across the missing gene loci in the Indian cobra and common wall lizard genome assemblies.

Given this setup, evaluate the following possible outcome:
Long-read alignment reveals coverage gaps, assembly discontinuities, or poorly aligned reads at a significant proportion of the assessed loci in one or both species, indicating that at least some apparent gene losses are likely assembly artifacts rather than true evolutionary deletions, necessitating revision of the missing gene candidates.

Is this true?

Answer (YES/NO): NO